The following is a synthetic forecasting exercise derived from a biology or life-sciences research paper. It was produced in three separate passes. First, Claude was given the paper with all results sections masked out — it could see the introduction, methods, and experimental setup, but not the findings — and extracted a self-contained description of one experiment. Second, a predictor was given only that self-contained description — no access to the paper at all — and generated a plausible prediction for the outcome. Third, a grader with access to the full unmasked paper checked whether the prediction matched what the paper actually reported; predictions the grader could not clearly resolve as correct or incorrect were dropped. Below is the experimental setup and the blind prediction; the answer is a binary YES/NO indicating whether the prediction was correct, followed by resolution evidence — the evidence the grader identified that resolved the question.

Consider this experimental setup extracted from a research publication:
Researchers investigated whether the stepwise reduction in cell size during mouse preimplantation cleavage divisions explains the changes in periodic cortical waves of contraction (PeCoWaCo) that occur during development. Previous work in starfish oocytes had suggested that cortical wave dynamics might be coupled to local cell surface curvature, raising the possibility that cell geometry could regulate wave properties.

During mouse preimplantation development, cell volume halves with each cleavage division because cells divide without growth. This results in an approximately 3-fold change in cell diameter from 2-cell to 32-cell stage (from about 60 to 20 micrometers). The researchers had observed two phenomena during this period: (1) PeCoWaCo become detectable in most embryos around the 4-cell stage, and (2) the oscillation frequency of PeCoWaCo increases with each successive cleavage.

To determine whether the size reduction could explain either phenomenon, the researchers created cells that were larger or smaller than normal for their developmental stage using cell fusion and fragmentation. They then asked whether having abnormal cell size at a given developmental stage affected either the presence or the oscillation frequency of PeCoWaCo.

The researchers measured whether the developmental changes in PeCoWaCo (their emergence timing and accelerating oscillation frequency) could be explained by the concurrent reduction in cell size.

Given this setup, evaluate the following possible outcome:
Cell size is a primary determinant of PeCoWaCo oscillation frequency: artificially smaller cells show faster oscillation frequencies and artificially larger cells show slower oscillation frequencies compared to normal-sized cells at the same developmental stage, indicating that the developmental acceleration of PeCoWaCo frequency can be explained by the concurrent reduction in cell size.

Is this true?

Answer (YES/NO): NO